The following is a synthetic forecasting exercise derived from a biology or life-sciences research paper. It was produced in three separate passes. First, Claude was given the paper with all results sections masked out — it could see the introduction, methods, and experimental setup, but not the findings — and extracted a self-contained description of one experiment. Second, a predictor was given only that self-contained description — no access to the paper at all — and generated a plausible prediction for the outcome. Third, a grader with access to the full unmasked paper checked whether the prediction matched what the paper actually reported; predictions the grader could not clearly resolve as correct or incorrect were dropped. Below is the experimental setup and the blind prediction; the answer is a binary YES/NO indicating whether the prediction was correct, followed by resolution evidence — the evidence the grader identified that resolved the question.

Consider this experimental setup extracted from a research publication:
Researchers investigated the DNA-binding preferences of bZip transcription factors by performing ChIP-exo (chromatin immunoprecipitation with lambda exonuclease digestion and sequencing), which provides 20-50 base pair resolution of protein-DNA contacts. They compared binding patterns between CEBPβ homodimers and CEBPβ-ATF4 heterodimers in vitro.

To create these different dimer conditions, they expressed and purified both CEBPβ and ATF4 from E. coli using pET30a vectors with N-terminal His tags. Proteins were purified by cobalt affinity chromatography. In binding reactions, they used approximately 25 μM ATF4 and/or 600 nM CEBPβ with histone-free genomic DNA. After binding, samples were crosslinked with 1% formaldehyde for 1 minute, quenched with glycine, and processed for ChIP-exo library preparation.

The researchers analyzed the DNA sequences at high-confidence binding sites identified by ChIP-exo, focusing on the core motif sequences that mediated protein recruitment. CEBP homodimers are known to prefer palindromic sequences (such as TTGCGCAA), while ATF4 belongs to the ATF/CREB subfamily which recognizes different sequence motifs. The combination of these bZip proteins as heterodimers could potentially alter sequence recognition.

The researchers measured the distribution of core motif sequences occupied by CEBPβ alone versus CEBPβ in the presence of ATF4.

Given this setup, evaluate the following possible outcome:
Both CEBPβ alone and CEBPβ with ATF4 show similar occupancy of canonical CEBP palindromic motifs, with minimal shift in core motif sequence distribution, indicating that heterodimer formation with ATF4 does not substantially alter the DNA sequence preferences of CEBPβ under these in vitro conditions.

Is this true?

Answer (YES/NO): NO